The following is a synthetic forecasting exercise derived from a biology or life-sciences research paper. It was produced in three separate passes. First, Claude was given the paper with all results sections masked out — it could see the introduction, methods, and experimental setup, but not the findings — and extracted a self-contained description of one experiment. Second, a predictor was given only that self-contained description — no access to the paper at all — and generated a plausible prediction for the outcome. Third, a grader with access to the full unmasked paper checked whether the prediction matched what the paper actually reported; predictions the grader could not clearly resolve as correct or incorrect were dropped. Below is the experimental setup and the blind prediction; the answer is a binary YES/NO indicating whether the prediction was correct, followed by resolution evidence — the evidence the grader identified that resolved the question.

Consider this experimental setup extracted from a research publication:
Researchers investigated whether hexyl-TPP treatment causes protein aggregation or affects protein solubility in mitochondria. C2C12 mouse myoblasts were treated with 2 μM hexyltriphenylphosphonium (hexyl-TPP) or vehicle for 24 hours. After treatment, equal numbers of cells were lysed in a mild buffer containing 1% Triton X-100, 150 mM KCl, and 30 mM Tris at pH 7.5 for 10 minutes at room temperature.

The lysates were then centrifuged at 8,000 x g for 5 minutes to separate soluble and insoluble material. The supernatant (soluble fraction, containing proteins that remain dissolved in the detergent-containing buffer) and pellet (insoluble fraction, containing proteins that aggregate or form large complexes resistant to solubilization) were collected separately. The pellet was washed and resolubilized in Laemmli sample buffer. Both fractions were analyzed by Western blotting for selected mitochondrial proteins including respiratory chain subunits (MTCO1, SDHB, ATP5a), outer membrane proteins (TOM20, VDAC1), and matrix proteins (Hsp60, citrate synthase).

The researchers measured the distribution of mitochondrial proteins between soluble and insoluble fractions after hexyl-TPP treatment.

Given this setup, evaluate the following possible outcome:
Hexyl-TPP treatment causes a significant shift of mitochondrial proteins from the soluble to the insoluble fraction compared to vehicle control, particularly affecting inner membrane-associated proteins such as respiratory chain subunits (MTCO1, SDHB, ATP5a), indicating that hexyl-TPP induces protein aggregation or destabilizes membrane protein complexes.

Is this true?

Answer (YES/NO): NO